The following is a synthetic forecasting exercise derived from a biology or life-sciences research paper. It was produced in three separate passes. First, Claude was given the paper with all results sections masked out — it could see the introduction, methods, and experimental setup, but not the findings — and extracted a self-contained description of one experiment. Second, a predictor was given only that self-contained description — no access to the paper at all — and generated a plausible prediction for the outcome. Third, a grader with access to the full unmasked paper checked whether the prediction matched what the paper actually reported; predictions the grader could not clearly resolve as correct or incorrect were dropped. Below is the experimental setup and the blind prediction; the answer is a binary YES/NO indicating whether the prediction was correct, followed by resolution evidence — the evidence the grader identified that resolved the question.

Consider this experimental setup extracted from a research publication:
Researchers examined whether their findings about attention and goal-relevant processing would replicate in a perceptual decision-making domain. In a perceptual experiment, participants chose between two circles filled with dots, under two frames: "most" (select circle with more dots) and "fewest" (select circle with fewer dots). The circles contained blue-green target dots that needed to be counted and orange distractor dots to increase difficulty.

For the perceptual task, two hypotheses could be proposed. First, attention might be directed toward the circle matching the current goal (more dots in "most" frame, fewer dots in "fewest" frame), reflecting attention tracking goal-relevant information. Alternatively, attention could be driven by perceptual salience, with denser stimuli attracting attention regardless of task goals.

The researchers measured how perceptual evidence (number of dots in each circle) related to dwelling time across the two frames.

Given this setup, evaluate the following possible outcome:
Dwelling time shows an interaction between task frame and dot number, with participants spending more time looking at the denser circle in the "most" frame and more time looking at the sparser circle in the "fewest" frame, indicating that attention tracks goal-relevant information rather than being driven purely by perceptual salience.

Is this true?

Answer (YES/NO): YES